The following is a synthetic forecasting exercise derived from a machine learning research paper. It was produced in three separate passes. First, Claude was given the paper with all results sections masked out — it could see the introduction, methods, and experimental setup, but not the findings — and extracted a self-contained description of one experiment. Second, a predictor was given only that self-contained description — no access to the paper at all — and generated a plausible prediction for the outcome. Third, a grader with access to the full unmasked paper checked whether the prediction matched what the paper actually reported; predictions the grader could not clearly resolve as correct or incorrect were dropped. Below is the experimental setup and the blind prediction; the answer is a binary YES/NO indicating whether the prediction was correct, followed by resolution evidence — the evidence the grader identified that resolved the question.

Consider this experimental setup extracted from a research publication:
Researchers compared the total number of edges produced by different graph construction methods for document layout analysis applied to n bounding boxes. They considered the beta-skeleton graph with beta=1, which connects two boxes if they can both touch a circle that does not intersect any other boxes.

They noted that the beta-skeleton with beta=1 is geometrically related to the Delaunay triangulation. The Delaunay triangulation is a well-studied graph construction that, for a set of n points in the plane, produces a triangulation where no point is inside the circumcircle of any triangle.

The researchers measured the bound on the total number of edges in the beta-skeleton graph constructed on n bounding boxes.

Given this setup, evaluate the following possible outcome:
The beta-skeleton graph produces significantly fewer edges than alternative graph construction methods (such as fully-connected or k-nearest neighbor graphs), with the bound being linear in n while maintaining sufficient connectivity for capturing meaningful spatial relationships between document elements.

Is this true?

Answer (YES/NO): YES